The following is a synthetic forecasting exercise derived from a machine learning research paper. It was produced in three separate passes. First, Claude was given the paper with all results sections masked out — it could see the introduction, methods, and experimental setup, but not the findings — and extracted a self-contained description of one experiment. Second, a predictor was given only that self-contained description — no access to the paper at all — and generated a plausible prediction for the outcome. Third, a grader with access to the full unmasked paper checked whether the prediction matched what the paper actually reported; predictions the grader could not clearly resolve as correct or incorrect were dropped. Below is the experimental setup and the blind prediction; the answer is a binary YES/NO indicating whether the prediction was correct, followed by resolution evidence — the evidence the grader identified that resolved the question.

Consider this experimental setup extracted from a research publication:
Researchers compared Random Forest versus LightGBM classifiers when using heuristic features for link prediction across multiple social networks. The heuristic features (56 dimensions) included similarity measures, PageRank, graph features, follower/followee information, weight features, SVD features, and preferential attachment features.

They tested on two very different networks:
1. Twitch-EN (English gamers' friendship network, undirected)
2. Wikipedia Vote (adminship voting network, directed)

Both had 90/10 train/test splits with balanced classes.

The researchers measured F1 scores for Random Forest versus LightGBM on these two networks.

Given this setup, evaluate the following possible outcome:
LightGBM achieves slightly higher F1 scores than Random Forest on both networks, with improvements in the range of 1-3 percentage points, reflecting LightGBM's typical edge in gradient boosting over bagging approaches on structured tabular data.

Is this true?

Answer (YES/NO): NO